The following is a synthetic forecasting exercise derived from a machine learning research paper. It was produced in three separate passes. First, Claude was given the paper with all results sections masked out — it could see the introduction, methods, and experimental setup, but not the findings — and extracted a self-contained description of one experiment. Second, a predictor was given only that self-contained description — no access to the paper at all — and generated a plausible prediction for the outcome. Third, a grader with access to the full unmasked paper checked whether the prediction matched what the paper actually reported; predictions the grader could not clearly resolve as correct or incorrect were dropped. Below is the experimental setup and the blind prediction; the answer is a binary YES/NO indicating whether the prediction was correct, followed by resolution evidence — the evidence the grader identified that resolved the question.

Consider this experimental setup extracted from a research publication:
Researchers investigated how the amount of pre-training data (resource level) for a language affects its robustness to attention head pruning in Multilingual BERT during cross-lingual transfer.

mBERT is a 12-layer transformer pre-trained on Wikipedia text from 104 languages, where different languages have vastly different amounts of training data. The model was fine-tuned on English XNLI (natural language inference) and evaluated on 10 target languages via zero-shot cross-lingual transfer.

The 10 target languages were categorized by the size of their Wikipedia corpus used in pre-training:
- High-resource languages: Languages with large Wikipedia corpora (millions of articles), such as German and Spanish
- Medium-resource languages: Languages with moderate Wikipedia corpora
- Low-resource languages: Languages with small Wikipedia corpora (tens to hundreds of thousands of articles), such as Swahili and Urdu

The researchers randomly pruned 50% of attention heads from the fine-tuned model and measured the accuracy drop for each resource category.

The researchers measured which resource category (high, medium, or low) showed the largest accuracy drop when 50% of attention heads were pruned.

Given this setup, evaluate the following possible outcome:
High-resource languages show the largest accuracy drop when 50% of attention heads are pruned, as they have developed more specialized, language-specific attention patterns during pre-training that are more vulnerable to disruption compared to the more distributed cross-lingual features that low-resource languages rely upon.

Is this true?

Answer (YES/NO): NO